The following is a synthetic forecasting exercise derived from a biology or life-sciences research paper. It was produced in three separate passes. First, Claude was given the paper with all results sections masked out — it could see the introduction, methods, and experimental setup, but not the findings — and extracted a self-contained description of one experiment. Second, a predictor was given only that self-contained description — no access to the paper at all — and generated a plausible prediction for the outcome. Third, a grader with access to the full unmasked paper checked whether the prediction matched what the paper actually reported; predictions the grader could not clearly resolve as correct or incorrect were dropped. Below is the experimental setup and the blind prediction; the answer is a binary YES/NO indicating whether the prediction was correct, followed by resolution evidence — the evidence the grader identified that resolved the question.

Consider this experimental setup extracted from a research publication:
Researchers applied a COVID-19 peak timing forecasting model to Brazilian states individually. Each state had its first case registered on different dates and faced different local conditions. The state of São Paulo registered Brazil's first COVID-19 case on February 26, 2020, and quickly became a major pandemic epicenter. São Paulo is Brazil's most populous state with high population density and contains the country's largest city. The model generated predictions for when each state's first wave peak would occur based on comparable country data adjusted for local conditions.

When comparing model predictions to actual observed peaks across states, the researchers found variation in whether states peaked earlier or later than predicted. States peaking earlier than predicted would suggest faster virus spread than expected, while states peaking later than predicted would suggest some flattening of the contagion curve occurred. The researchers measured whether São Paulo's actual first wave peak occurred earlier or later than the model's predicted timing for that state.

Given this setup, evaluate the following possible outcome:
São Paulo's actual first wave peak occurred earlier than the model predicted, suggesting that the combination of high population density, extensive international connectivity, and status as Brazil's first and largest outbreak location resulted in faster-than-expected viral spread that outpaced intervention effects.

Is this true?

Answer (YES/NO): NO